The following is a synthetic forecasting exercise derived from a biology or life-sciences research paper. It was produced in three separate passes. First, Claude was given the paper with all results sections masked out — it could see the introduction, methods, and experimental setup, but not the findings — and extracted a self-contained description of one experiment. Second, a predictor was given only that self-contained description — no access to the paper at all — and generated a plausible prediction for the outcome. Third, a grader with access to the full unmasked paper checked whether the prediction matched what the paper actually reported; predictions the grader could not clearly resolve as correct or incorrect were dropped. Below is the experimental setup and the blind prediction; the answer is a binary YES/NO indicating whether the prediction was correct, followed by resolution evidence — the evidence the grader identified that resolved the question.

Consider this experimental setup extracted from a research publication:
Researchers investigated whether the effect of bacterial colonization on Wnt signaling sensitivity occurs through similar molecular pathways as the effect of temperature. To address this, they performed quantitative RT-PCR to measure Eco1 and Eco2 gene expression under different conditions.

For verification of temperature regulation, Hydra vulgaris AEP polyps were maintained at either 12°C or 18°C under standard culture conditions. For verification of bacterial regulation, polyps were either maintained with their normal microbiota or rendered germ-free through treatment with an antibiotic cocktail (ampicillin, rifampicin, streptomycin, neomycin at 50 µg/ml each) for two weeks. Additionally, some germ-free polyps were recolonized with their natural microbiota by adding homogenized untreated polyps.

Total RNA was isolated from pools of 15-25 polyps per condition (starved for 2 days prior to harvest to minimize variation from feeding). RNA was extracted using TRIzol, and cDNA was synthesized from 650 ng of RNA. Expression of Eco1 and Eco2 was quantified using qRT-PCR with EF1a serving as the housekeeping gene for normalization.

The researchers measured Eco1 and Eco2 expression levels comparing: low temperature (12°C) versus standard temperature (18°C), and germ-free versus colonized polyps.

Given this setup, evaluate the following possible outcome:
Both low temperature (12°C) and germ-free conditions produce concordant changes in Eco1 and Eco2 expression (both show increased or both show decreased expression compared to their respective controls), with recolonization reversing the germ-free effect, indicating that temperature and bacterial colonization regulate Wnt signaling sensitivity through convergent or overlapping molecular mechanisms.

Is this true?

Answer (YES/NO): NO